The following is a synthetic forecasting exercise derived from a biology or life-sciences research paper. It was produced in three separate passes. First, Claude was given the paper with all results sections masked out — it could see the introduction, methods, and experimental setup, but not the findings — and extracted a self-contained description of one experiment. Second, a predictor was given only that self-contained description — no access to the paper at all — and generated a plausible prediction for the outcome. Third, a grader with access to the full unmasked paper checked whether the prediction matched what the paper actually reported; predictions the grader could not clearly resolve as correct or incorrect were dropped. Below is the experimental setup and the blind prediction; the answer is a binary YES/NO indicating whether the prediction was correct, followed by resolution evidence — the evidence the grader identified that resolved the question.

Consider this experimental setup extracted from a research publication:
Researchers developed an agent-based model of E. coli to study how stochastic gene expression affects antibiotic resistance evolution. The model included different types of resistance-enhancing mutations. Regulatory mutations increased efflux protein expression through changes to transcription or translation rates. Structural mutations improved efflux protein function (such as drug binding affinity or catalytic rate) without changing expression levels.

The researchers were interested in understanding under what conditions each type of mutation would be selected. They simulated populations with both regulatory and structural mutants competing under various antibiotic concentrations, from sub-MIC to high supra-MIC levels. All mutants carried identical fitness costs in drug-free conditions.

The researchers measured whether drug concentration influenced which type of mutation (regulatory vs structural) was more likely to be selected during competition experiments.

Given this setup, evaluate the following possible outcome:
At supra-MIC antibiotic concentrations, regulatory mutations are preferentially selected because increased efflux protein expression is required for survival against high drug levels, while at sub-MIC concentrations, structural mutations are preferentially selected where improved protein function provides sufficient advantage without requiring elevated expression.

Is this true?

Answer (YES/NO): NO